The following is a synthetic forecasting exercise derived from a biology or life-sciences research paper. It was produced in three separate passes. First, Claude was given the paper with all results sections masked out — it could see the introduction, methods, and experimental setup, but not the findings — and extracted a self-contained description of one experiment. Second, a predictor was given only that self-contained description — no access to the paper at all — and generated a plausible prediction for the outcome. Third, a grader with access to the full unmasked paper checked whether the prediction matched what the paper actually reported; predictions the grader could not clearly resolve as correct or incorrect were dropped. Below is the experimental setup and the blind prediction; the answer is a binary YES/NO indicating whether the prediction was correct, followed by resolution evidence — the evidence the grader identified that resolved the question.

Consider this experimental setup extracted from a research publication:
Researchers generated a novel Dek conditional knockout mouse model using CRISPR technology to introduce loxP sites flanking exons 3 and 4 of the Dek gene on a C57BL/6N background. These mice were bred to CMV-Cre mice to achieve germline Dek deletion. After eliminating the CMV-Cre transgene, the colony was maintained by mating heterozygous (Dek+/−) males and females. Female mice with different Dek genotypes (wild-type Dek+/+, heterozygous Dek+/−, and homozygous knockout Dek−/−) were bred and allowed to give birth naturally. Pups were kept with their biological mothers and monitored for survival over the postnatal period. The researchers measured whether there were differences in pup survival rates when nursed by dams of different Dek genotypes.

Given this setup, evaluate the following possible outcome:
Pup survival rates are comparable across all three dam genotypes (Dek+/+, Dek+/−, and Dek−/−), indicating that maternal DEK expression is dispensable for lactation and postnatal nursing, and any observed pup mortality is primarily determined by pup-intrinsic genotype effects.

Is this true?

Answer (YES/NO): NO